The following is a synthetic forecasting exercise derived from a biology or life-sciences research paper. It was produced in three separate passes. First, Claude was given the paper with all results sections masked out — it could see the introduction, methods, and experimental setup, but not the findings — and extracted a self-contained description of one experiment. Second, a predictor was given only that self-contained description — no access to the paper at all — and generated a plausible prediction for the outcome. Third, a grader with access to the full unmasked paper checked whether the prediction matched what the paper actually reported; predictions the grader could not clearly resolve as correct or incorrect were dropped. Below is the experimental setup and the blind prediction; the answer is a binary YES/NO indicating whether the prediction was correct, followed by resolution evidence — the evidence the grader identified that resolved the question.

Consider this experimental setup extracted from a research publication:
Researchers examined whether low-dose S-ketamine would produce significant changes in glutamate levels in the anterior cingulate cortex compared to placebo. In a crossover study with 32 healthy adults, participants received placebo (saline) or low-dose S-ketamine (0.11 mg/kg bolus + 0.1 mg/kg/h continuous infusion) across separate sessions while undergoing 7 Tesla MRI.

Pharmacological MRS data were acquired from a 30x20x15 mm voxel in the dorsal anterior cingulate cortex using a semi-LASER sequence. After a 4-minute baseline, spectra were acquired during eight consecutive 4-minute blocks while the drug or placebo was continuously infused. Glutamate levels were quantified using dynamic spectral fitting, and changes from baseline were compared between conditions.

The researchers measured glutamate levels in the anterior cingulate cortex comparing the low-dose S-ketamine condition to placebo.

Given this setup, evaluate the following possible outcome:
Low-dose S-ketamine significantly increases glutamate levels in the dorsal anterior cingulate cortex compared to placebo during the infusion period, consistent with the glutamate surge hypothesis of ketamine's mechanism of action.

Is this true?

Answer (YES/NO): NO